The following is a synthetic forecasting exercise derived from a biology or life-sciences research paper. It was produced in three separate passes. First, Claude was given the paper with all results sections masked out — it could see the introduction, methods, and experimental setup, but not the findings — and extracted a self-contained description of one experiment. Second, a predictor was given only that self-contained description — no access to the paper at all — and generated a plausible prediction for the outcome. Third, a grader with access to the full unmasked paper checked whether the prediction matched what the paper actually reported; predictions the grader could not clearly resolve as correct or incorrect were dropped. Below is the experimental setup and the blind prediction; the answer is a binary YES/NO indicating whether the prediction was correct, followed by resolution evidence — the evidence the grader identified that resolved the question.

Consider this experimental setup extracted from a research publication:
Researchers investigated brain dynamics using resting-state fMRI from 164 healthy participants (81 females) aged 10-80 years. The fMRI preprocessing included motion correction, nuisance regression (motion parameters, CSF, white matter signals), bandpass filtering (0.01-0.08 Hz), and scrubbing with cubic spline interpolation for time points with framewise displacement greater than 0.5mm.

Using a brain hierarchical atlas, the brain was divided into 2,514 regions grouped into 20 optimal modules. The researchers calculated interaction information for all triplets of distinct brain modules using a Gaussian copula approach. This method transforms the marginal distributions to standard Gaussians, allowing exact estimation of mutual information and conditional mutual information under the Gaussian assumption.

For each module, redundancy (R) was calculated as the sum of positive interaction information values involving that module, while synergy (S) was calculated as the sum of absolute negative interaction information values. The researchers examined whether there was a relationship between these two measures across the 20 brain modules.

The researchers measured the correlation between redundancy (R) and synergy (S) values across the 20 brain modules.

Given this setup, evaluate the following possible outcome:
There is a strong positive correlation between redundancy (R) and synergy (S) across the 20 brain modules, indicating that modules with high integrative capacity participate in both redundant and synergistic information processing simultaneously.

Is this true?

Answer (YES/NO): NO